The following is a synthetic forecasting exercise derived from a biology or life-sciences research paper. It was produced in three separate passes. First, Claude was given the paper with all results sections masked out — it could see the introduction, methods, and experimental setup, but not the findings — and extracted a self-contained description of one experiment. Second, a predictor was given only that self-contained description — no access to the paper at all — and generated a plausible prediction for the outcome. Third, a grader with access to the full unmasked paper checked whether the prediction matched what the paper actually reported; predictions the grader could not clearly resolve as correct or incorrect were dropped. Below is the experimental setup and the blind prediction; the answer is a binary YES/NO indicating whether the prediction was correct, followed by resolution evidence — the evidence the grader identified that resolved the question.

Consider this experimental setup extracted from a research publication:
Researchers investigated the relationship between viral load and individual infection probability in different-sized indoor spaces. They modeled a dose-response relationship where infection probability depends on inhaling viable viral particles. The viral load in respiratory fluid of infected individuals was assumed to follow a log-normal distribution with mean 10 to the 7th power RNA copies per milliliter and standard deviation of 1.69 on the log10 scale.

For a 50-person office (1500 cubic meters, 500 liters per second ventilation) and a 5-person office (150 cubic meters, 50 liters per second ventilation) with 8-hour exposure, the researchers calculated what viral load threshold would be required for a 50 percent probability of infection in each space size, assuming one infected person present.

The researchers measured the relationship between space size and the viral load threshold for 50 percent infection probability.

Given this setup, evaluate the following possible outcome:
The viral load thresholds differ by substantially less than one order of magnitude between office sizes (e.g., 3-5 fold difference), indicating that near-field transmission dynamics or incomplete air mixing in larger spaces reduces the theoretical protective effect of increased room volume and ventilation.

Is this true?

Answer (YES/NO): NO